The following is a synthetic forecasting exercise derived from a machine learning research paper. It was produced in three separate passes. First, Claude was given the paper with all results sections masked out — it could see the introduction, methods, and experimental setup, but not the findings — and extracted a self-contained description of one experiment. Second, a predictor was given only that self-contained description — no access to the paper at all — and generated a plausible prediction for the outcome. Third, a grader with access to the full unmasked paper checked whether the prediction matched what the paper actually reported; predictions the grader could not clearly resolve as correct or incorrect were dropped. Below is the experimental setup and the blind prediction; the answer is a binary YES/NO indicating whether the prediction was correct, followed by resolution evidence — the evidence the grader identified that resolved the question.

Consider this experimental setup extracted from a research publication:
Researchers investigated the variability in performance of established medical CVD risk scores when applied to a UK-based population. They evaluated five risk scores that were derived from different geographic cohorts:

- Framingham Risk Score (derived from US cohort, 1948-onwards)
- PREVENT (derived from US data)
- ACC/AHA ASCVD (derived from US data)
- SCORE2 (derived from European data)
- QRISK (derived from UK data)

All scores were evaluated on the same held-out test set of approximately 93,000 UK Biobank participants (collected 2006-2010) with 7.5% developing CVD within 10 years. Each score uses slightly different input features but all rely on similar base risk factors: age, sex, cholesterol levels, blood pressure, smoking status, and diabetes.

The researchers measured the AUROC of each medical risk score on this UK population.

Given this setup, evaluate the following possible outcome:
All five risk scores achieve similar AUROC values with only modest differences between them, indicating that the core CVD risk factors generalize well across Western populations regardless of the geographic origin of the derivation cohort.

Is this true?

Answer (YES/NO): NO